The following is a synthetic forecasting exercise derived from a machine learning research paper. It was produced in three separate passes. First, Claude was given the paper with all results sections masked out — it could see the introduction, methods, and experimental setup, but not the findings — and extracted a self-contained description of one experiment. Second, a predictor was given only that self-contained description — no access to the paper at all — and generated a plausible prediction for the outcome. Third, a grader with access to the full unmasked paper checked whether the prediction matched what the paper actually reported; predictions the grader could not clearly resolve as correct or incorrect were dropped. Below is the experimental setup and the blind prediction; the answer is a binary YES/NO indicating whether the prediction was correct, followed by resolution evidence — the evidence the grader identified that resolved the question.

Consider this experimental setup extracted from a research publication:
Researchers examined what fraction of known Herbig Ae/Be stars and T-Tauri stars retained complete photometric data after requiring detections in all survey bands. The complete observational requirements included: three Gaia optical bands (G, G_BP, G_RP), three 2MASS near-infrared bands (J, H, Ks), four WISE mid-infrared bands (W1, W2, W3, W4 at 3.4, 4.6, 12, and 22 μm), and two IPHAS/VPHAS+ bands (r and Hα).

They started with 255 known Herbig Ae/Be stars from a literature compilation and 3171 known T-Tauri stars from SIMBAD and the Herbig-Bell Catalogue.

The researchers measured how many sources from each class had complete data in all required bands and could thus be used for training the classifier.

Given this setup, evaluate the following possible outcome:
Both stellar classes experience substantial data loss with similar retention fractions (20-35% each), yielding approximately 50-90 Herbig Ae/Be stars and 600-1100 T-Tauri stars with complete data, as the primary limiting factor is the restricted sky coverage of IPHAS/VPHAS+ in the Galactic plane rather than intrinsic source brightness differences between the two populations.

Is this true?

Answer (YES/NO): NO